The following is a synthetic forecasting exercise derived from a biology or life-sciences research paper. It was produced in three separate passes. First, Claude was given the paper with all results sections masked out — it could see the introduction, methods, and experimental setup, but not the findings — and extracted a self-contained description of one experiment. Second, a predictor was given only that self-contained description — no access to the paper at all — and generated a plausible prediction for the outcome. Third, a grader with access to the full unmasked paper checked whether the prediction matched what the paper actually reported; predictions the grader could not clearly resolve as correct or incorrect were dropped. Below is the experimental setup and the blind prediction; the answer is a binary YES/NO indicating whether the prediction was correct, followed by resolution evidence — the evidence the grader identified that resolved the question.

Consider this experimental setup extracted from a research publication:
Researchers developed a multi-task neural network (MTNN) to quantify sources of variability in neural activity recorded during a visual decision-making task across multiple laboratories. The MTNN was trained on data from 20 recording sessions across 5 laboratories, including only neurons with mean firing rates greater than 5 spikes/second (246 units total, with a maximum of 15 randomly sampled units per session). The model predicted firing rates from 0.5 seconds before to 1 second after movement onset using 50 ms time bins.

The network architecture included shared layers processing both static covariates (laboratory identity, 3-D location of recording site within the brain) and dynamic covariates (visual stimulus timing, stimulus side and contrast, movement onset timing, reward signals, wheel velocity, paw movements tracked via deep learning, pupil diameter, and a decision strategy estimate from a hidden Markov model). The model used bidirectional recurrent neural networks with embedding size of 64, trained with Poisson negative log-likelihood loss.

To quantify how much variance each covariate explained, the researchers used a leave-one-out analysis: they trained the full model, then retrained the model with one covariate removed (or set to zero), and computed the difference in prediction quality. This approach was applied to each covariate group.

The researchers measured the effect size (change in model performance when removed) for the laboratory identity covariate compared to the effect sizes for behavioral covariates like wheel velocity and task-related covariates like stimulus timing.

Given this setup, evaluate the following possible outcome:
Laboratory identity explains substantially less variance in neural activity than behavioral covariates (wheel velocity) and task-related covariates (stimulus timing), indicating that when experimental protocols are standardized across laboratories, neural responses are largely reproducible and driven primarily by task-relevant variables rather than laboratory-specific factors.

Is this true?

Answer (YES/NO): YES